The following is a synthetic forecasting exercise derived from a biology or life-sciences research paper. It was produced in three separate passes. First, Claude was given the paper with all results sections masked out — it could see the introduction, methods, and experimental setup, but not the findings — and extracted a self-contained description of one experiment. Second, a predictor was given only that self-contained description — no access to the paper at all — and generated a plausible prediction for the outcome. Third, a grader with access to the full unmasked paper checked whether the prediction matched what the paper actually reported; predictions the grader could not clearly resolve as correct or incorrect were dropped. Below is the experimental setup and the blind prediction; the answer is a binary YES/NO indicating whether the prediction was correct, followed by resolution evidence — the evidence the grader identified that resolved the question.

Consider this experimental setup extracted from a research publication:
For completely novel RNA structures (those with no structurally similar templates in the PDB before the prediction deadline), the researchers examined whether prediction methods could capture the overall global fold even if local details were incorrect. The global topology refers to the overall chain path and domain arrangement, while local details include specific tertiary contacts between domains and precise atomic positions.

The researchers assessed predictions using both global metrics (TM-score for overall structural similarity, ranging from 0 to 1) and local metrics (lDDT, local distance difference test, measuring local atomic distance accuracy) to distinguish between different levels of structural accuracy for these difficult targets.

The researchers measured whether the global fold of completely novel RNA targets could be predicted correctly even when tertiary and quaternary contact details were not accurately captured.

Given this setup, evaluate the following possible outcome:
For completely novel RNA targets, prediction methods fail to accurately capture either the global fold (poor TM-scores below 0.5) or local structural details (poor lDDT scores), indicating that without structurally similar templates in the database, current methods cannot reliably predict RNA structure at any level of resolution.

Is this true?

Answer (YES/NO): NO